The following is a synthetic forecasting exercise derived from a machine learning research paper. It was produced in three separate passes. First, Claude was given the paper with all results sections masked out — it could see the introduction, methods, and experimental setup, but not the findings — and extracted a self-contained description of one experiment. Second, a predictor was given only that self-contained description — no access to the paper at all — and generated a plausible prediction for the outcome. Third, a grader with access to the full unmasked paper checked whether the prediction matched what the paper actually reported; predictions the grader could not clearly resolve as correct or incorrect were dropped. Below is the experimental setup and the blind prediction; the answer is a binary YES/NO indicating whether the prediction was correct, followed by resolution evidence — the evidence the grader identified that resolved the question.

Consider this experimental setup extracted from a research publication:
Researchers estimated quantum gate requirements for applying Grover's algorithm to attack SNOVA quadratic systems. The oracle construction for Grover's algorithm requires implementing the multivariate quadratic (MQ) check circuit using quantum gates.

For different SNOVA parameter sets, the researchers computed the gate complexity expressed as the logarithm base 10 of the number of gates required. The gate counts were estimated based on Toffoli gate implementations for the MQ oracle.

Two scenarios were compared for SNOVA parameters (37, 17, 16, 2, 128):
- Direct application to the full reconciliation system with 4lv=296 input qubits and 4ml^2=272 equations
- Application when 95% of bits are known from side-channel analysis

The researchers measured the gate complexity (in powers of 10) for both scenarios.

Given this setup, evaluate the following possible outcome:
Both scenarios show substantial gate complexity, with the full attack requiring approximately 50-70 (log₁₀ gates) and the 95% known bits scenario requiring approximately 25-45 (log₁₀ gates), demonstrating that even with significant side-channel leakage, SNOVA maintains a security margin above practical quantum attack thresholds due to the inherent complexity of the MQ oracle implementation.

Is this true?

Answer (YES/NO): NO